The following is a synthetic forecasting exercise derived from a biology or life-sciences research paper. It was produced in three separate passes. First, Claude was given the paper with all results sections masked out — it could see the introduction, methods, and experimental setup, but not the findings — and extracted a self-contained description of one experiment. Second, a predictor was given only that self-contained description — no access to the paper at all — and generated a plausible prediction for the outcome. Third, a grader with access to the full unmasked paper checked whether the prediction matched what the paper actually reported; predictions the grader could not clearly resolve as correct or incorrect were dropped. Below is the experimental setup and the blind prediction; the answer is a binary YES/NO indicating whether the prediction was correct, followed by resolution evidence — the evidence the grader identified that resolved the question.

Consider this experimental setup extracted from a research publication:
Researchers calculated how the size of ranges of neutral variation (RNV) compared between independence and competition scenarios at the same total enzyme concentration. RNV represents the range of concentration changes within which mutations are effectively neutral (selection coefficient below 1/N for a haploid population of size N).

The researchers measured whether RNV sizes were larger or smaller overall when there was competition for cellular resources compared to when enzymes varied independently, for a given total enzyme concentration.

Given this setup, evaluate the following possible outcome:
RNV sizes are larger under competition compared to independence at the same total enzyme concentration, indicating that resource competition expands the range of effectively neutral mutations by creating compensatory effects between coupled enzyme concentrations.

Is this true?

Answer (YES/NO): YES